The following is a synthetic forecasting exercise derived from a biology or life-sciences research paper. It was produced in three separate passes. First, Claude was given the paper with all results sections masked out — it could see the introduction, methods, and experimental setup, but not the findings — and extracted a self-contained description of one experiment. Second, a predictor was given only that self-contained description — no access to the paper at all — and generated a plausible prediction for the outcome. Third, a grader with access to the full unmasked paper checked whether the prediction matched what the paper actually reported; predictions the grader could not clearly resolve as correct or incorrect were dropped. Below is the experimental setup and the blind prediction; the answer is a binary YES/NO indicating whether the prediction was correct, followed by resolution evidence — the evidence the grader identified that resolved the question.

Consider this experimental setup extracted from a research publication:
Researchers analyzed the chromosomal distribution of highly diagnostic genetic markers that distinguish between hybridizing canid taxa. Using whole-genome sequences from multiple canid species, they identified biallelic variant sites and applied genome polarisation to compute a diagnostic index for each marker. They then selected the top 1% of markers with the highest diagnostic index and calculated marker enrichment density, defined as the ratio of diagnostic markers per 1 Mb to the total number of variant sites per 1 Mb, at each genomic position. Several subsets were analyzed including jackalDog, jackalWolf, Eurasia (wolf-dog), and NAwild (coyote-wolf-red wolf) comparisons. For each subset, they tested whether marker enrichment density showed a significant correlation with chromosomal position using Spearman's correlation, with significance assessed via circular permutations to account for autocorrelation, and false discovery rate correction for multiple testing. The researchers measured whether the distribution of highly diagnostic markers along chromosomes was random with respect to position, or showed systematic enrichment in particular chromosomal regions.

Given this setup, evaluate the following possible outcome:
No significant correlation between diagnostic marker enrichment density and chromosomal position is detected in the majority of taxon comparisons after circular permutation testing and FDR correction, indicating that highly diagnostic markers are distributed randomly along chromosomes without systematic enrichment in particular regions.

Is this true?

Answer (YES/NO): NO